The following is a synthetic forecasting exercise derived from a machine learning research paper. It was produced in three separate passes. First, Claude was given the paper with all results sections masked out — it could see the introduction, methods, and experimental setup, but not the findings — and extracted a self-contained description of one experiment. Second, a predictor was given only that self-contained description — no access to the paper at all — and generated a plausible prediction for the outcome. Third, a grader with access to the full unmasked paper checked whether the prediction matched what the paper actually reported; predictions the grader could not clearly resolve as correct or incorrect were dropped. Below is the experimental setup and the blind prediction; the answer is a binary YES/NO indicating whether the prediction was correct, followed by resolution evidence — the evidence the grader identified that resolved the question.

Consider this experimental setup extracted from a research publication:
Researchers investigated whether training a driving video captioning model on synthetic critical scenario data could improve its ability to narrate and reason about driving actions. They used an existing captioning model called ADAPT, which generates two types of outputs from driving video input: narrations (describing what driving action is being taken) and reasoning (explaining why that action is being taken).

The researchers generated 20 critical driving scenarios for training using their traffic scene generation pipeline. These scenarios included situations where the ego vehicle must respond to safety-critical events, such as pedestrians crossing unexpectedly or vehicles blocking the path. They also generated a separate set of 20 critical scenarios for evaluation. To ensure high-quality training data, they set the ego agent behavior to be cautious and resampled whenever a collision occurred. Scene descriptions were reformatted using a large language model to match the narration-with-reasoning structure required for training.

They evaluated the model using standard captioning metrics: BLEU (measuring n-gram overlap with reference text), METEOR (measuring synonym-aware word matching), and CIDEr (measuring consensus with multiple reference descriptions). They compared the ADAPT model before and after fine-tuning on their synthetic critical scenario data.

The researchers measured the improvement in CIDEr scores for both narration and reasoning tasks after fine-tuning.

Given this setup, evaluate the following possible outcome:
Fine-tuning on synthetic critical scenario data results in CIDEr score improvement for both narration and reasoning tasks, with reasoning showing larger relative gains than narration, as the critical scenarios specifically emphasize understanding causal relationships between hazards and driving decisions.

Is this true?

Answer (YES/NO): NO